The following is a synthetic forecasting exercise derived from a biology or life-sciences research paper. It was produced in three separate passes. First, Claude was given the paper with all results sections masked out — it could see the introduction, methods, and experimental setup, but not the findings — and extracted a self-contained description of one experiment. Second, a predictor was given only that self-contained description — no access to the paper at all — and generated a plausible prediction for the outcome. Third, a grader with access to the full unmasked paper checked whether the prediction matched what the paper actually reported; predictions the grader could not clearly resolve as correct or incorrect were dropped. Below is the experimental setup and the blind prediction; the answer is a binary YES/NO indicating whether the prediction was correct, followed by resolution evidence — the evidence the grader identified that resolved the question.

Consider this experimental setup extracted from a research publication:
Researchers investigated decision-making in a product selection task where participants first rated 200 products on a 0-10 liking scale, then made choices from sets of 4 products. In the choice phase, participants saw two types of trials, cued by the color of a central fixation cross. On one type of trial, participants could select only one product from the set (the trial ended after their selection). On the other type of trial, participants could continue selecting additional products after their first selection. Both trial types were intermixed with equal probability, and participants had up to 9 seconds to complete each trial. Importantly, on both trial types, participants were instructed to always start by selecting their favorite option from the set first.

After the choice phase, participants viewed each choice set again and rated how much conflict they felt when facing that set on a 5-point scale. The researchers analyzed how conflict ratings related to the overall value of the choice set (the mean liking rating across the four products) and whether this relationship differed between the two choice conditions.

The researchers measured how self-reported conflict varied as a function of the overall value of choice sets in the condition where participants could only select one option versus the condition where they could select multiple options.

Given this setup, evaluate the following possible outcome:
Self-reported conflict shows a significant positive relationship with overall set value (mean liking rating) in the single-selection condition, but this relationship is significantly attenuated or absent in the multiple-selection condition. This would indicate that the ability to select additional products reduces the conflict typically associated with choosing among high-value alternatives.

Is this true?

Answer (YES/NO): NO